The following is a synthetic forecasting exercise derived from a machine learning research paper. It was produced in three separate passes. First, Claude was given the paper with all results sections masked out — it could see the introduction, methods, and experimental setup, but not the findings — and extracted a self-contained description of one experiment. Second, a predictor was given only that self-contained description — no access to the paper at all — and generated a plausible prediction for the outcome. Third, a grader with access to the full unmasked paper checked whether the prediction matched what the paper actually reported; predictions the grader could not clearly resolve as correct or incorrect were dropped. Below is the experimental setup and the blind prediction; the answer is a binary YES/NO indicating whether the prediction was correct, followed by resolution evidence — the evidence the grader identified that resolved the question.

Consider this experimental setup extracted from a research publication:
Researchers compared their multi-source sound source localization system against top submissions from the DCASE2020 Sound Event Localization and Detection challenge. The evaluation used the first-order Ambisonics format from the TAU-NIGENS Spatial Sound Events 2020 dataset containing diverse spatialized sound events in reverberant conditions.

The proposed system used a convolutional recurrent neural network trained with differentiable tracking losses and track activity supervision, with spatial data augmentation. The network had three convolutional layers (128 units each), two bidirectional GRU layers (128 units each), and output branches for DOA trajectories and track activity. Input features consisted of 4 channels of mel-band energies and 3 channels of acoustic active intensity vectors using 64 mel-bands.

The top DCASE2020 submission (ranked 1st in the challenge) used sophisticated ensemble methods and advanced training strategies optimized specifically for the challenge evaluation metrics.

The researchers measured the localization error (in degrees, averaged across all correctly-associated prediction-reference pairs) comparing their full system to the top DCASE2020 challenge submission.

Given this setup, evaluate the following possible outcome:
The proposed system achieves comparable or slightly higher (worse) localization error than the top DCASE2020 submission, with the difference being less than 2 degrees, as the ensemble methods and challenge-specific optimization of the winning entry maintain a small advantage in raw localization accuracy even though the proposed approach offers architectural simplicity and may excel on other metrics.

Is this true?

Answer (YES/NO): NO